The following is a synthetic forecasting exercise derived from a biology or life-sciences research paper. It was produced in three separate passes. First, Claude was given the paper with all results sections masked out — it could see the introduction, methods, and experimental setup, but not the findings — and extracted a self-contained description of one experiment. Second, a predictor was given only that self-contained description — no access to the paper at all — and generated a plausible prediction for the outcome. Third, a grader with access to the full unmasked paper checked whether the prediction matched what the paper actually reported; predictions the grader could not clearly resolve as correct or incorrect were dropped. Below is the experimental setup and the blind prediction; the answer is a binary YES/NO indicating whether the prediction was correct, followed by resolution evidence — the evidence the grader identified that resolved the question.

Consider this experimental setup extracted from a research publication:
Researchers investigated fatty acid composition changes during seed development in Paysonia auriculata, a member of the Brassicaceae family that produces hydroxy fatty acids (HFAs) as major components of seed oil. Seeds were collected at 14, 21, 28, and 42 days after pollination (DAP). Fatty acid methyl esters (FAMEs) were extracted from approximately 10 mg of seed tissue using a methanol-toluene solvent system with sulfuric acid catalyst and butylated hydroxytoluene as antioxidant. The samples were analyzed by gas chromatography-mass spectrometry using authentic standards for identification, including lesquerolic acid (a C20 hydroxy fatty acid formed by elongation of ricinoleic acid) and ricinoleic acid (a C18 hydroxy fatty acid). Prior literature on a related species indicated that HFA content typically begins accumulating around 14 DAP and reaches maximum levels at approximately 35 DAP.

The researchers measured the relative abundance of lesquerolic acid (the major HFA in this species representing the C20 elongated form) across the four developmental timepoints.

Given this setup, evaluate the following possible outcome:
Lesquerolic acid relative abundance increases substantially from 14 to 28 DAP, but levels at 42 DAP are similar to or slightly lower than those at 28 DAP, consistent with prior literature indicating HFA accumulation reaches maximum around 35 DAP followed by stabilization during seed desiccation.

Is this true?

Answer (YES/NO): NO